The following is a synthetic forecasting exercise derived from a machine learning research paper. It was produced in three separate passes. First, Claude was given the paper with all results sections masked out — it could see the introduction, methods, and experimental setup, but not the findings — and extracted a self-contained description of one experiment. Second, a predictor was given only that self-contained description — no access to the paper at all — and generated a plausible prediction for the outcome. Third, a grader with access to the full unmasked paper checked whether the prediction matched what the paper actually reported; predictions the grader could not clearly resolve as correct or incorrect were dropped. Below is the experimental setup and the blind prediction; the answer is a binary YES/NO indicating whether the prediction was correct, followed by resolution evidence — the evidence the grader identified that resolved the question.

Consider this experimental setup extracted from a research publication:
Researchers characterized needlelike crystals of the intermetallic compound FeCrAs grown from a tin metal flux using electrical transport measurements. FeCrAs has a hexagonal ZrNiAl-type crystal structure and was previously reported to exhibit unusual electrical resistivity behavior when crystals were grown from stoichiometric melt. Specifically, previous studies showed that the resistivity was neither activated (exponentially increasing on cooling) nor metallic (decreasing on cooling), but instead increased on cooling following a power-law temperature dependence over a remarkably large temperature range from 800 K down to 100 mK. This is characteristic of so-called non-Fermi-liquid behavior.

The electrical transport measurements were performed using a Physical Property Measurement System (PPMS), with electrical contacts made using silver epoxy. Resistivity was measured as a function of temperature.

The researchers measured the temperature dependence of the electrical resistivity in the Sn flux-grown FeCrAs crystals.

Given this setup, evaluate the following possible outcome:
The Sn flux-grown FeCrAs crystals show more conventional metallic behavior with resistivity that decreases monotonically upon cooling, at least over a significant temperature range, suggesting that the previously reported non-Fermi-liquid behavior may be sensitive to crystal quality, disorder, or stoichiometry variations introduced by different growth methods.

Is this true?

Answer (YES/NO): NO